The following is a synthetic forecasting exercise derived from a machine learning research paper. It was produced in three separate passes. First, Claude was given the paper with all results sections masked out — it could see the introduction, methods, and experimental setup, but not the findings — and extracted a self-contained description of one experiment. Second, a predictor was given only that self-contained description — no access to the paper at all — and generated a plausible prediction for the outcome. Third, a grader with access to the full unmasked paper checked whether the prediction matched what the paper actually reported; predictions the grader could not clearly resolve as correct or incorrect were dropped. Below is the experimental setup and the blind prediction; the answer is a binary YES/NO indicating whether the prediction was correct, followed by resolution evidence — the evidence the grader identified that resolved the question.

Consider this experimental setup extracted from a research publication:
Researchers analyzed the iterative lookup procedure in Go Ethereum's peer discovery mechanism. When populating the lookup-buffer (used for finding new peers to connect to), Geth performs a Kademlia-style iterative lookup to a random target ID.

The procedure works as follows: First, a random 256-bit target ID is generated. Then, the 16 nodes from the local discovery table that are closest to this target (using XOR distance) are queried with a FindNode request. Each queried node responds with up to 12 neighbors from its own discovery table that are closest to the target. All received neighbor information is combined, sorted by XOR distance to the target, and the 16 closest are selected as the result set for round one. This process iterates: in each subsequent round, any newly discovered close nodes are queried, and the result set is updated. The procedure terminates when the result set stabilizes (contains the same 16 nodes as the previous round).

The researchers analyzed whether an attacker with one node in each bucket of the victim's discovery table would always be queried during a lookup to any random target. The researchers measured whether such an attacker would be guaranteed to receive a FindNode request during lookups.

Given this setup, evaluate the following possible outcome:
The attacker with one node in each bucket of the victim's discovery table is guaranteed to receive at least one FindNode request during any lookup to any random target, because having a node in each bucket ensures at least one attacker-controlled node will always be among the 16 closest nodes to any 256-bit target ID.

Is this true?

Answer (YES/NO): YES